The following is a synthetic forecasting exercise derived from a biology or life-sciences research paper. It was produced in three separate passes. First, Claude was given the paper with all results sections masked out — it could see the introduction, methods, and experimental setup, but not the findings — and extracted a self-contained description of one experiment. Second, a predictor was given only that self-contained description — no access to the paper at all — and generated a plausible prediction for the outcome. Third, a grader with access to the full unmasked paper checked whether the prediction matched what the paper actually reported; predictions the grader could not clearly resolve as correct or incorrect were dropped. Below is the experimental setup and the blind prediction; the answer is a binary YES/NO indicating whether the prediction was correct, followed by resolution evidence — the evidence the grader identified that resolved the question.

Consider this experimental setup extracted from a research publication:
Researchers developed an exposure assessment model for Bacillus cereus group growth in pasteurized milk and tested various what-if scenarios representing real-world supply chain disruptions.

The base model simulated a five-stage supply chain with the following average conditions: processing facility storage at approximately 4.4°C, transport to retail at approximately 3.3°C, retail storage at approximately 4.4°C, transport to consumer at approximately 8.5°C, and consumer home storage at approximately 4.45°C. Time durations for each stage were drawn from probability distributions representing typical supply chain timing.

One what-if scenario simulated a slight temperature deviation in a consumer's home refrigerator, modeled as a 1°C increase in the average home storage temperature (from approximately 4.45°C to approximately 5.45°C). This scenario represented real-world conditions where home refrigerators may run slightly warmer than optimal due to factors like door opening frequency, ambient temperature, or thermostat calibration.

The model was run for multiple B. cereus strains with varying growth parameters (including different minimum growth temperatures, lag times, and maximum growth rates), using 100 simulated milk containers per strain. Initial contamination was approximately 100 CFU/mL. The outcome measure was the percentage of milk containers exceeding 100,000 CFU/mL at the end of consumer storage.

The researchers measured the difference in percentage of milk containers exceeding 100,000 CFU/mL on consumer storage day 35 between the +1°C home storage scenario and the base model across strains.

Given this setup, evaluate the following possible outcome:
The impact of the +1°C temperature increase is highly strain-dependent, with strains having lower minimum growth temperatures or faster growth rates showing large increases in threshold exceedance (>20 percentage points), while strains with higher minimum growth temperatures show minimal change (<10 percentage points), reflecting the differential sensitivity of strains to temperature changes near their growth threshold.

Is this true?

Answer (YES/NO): NO